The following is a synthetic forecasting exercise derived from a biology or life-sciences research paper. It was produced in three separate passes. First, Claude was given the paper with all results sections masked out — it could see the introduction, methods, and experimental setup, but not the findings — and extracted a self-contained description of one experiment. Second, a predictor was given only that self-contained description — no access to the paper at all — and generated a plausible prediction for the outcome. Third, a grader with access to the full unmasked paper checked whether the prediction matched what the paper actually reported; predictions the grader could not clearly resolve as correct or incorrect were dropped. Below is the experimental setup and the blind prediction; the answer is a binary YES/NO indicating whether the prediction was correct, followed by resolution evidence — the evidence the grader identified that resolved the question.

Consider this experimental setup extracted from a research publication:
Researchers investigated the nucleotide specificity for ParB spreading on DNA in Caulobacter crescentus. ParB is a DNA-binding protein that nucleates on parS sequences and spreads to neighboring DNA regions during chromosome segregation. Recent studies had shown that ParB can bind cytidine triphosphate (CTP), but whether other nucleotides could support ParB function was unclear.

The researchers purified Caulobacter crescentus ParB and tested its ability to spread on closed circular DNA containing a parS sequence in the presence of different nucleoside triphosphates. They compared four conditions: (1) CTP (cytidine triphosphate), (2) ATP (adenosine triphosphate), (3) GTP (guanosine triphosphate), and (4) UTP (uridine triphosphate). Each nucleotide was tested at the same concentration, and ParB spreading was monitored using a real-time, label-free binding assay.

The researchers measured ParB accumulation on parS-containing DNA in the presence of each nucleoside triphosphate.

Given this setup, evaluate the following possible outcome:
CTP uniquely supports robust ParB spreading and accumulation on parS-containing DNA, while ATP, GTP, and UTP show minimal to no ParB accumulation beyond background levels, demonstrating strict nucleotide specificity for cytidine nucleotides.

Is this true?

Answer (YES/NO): YES